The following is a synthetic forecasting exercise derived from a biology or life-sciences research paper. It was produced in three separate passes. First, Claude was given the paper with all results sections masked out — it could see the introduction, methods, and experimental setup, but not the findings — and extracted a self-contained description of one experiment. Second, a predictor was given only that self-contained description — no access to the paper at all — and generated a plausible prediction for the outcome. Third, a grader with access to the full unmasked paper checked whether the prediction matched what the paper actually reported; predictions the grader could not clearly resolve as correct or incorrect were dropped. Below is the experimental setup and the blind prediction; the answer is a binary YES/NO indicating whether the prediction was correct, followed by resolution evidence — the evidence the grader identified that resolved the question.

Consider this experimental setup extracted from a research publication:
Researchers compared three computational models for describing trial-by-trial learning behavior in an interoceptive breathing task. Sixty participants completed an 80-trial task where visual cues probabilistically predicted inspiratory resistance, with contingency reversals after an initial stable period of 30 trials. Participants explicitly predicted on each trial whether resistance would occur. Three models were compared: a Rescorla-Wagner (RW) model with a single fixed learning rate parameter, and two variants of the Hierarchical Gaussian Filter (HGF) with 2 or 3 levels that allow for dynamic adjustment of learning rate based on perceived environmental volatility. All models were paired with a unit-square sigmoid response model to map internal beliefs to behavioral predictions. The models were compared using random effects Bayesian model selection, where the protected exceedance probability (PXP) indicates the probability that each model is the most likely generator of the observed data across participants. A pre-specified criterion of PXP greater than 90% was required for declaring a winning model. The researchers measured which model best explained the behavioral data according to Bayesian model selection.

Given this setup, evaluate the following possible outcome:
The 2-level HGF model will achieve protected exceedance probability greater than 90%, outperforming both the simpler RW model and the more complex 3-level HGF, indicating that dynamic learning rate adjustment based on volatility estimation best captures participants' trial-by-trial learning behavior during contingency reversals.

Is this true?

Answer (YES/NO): NO